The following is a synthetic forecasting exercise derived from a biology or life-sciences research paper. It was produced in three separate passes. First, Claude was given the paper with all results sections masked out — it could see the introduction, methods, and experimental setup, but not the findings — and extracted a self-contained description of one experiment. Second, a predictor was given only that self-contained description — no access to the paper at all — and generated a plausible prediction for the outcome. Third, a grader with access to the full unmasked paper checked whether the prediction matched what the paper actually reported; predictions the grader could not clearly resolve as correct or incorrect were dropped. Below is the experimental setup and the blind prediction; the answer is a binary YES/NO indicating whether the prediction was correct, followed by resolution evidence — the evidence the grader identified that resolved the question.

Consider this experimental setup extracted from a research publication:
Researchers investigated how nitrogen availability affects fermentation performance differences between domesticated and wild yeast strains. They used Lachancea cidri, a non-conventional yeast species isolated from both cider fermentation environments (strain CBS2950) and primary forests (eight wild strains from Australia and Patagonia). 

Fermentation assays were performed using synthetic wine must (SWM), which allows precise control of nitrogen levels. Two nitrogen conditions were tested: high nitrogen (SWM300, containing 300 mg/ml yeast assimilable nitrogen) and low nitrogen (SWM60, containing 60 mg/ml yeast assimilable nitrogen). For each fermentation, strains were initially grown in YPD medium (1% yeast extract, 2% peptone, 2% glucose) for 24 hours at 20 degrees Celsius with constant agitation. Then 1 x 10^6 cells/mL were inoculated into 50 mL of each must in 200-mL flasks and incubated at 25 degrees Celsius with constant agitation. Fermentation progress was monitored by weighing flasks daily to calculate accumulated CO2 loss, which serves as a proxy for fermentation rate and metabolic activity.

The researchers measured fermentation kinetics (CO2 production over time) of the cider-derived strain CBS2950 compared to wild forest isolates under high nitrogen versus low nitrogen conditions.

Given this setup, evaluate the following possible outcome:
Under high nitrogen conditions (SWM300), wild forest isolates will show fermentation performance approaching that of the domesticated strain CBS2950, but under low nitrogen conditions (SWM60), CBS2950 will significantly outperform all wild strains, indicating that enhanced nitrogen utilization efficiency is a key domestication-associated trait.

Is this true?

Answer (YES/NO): YES